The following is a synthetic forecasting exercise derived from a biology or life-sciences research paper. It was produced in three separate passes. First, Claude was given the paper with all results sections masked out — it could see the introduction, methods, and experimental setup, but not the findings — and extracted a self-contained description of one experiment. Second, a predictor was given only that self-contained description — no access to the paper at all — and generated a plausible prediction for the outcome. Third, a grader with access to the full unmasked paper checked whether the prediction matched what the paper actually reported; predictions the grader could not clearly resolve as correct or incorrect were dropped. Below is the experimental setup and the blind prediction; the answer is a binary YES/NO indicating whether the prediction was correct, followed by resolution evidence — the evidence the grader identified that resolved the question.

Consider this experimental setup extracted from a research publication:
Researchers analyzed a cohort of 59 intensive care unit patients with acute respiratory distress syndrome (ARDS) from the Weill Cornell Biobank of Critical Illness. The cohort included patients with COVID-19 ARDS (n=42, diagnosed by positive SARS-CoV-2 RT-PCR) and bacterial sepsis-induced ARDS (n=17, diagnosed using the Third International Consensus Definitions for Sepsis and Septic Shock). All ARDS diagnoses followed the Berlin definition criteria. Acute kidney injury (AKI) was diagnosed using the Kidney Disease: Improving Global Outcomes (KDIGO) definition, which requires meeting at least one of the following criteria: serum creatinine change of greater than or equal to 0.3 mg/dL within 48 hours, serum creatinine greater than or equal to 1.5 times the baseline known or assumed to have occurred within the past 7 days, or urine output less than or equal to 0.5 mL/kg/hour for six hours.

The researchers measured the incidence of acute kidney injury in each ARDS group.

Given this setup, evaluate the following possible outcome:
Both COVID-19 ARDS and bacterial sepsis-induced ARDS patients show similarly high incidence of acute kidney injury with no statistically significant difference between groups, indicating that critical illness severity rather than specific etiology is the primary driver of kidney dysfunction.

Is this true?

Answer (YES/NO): NO